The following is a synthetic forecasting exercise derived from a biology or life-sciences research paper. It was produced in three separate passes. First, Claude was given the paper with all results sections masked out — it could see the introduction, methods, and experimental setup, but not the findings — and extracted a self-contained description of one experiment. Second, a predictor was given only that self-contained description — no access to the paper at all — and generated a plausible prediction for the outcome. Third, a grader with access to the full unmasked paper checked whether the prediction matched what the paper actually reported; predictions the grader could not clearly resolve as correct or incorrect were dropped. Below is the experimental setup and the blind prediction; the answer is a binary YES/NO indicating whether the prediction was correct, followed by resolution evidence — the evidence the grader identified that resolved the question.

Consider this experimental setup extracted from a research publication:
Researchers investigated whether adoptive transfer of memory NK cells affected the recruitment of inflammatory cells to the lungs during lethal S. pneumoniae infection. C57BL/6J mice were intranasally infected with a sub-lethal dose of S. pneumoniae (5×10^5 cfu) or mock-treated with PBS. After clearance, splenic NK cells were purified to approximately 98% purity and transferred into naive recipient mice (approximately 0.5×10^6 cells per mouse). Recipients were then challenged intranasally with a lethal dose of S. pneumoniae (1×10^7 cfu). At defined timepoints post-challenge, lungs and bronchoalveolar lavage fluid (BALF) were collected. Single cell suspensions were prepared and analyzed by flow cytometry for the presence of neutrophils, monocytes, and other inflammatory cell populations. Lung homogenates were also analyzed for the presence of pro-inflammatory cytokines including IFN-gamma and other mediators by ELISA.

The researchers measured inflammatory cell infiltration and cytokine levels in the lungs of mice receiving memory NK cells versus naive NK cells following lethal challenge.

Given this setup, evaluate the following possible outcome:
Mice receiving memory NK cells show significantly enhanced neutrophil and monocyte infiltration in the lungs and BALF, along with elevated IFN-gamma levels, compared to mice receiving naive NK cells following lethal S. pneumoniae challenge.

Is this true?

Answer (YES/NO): NO